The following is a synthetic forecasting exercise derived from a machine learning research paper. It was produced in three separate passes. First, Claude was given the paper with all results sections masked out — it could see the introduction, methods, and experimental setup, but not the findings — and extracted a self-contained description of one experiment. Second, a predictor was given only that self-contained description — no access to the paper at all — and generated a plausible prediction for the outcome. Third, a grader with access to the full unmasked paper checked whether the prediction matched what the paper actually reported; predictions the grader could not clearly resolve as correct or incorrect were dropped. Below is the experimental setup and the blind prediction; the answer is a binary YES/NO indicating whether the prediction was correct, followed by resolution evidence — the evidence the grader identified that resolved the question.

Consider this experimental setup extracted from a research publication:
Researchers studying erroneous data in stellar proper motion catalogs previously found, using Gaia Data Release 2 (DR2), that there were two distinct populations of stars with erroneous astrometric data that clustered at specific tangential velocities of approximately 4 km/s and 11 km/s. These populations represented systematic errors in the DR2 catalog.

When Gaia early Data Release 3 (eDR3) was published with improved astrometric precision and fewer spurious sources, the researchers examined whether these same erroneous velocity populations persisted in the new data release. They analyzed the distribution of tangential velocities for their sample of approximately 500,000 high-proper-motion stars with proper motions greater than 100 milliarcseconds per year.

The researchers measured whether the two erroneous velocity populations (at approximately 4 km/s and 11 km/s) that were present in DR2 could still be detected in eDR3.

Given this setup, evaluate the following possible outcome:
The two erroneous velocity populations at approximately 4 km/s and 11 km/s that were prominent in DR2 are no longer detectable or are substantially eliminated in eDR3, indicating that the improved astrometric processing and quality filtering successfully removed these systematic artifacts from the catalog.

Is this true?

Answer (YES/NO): YES